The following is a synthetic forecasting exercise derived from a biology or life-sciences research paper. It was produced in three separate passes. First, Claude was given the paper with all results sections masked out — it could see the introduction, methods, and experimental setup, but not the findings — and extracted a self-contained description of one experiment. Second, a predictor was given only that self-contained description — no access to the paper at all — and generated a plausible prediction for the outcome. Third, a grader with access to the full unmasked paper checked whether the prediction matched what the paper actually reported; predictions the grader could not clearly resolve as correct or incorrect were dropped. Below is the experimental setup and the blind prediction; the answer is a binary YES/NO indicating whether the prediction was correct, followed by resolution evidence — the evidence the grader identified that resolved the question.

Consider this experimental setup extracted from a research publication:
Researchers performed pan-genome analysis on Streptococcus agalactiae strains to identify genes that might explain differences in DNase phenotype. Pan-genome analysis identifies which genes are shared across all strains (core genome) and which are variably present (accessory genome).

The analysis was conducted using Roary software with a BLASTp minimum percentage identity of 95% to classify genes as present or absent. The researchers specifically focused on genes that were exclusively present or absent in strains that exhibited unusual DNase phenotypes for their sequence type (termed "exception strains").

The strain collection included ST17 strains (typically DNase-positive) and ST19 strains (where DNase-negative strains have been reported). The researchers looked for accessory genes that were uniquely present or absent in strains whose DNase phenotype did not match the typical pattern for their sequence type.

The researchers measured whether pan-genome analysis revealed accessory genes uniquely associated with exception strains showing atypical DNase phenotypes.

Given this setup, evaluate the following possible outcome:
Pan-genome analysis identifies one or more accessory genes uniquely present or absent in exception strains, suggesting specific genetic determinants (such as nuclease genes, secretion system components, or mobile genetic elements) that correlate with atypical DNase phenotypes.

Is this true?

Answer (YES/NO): YES